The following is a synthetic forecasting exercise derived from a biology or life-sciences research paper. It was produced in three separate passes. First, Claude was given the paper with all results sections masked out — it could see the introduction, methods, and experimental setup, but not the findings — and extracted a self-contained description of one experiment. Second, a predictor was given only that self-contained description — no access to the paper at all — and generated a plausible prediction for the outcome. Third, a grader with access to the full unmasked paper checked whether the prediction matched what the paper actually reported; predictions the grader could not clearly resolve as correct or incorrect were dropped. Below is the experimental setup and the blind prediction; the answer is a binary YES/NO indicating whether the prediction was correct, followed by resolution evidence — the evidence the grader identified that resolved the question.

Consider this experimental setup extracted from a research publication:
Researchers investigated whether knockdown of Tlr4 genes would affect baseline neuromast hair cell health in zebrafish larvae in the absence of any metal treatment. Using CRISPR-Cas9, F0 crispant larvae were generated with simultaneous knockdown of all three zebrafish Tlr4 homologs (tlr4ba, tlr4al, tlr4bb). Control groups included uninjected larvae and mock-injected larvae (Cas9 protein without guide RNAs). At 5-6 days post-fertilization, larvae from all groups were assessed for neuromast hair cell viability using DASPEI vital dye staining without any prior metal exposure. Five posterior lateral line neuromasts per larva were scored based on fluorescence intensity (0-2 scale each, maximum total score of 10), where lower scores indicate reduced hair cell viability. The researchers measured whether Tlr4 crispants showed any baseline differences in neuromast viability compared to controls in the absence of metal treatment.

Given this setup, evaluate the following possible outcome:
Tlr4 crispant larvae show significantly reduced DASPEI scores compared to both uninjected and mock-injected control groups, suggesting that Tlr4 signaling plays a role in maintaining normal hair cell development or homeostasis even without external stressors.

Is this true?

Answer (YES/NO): NO